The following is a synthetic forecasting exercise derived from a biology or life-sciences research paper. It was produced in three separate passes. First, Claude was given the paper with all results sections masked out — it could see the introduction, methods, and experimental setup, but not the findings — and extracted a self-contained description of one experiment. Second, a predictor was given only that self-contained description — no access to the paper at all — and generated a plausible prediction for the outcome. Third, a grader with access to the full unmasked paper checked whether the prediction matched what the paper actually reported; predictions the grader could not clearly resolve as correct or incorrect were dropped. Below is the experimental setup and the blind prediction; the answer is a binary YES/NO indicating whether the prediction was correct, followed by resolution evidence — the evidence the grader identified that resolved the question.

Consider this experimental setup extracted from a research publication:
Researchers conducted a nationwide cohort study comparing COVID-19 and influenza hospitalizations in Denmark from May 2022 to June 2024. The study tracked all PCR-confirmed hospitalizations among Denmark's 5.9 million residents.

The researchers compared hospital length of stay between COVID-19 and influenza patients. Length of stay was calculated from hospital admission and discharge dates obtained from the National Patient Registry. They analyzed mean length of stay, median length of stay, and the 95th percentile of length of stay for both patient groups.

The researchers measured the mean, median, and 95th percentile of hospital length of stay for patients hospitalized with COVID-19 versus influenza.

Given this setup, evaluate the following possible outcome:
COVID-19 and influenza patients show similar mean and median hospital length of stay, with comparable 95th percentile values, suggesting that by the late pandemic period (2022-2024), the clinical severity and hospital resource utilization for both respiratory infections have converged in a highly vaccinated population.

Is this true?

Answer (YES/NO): NO